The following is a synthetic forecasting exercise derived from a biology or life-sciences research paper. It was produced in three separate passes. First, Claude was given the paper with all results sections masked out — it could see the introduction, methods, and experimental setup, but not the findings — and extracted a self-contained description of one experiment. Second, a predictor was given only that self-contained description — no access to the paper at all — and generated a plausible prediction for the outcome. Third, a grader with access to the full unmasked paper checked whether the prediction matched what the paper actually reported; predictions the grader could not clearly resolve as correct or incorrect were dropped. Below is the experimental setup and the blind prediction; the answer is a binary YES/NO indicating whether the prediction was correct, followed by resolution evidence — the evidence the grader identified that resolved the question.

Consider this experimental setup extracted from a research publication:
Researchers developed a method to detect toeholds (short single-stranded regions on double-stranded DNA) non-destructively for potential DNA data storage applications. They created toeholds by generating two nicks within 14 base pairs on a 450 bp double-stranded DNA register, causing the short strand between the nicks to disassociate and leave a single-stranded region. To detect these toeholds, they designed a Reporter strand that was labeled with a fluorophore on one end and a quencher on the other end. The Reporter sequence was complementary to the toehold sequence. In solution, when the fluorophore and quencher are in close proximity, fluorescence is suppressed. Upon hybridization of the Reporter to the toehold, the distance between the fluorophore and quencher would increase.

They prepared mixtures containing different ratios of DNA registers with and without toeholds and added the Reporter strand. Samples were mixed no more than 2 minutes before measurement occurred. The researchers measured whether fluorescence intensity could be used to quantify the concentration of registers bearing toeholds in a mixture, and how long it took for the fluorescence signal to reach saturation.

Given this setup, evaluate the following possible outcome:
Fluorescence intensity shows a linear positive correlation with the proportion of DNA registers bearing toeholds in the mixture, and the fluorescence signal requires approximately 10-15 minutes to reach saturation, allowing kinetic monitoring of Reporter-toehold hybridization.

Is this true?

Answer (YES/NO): NO